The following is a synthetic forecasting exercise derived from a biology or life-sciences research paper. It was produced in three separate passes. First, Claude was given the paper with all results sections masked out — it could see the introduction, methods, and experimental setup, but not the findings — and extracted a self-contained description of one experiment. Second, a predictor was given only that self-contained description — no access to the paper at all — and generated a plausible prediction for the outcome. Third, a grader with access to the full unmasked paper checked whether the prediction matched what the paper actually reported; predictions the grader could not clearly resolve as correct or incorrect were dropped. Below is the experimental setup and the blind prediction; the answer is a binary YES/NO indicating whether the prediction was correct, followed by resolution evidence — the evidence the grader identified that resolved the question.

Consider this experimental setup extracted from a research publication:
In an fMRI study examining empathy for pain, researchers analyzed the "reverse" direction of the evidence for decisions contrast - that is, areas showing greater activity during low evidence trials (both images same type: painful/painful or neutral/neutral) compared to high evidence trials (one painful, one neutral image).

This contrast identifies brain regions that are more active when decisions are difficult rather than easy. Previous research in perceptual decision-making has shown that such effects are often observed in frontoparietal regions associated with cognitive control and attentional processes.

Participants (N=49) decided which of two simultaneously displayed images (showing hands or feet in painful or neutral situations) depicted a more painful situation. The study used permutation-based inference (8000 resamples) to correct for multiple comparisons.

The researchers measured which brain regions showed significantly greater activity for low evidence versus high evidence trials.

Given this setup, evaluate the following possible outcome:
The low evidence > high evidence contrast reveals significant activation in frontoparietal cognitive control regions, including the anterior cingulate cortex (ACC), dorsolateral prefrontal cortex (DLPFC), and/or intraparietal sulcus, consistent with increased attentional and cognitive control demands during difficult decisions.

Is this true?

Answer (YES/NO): YES